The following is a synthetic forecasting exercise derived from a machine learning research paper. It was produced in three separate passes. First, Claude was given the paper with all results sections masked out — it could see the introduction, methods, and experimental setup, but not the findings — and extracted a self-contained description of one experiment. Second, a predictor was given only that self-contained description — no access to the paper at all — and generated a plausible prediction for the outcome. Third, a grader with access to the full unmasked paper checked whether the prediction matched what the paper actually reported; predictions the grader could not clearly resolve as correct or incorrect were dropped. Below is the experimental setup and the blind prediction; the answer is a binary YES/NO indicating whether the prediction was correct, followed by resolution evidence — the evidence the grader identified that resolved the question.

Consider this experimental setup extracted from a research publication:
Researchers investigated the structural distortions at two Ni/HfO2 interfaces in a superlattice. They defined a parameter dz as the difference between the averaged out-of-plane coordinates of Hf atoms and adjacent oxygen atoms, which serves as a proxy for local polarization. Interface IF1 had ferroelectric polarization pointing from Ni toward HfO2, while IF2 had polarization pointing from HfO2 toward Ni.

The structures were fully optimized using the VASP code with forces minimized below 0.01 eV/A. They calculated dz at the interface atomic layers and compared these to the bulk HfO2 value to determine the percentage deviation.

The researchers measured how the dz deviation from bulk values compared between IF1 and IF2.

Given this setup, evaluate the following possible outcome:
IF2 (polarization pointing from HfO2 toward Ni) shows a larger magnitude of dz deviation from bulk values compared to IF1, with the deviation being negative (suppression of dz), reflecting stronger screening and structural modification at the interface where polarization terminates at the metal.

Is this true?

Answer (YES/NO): YES